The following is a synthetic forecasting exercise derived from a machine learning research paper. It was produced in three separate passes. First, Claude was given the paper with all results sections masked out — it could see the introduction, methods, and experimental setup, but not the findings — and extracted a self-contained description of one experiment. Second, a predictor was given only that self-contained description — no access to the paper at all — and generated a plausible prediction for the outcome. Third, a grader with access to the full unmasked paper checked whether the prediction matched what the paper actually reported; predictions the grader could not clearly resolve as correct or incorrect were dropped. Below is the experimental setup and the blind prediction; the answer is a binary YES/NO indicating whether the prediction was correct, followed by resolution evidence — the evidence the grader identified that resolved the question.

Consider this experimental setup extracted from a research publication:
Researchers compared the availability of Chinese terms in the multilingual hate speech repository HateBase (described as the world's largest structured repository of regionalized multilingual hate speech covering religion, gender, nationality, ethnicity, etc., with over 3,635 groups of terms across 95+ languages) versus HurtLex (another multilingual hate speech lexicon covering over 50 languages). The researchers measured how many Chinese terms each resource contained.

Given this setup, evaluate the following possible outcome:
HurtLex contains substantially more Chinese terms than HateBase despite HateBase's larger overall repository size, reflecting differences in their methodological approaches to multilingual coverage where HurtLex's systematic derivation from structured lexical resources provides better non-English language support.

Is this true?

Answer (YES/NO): YES